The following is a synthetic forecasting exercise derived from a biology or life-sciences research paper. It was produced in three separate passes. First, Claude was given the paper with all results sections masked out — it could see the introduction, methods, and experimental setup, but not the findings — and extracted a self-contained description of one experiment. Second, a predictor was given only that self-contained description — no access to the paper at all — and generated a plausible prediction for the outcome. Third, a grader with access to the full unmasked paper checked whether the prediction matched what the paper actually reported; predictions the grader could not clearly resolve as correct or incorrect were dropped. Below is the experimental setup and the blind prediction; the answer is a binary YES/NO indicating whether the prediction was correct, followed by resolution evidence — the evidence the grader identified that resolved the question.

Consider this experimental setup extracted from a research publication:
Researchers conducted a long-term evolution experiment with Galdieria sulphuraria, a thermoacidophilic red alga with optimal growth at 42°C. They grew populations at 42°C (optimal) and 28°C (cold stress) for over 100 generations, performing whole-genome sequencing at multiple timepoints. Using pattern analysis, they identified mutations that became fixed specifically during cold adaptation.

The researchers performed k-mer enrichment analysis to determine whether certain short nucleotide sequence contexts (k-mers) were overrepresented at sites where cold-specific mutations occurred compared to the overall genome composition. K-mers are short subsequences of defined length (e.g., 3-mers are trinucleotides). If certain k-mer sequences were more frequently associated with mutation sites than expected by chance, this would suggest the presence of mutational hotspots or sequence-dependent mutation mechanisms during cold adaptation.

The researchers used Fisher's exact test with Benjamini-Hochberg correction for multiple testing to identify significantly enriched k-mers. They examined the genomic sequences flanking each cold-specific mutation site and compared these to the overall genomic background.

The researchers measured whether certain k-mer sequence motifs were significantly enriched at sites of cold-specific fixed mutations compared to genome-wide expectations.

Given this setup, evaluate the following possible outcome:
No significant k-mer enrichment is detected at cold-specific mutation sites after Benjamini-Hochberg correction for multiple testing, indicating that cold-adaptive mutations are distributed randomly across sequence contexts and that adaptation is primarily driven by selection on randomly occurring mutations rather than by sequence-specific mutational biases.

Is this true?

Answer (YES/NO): NO